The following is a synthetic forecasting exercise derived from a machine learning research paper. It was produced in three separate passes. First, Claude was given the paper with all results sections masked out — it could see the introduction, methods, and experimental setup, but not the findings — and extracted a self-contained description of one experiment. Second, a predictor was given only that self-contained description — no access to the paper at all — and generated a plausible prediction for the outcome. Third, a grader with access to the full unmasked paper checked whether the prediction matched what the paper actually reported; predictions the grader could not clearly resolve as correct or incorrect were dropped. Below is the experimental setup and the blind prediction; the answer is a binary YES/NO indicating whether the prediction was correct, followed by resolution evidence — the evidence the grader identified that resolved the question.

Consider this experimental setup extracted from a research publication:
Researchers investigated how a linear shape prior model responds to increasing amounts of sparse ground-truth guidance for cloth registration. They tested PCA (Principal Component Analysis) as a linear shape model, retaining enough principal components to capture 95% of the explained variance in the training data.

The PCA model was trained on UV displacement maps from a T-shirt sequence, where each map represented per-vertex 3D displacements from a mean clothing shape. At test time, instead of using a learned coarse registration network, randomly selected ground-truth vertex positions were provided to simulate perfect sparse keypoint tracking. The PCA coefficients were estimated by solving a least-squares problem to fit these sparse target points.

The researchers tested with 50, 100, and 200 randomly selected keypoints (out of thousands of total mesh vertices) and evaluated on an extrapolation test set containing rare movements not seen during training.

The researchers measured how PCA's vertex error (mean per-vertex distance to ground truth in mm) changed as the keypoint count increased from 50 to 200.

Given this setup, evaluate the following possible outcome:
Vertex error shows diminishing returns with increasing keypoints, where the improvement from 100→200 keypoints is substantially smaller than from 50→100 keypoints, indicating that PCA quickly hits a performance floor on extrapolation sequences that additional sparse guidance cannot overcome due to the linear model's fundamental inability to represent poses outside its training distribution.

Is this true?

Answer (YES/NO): NO